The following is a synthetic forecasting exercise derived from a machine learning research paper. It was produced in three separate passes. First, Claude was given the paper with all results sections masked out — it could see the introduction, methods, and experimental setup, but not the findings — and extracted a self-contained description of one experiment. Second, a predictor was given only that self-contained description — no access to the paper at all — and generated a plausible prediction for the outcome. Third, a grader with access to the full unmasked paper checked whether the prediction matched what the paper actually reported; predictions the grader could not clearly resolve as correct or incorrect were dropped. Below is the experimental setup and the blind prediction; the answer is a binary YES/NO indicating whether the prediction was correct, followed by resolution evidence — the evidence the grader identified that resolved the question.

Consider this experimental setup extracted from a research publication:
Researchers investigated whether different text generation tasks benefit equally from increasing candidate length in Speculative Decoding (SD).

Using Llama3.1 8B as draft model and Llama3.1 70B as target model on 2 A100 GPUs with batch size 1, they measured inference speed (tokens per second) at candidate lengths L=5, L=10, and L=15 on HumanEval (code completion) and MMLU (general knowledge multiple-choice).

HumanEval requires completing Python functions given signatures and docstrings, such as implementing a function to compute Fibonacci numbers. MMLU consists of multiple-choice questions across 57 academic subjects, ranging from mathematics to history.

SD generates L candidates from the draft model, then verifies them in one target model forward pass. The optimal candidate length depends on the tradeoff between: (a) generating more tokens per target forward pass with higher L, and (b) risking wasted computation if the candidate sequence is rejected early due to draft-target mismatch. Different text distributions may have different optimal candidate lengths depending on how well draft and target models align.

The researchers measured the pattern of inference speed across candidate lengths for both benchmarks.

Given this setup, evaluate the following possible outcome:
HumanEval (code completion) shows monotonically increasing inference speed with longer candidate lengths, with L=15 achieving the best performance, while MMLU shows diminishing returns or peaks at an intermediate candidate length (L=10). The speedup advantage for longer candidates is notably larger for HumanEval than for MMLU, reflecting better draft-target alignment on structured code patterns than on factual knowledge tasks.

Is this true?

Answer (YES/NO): YES